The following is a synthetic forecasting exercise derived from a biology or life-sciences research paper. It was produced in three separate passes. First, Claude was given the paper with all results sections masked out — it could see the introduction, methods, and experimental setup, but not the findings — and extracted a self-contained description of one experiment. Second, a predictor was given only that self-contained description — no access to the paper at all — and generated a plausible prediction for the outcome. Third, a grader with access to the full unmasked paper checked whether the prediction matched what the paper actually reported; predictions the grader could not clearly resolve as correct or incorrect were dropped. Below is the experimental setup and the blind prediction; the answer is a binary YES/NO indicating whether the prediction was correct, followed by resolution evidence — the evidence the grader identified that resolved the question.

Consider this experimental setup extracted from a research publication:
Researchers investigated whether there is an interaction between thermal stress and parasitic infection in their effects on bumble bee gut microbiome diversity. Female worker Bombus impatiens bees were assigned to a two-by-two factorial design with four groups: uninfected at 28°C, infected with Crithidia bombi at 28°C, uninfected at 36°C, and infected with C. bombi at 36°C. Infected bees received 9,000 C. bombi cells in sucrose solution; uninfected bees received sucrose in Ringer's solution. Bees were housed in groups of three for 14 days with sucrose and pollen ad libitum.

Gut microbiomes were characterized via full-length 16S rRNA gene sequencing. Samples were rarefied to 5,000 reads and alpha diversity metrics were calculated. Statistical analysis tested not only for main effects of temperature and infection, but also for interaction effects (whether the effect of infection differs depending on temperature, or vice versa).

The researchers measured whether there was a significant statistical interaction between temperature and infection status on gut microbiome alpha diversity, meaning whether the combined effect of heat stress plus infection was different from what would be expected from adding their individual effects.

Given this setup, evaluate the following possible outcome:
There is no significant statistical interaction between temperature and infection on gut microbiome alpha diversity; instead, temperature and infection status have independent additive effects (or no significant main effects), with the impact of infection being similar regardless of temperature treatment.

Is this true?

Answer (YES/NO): YES